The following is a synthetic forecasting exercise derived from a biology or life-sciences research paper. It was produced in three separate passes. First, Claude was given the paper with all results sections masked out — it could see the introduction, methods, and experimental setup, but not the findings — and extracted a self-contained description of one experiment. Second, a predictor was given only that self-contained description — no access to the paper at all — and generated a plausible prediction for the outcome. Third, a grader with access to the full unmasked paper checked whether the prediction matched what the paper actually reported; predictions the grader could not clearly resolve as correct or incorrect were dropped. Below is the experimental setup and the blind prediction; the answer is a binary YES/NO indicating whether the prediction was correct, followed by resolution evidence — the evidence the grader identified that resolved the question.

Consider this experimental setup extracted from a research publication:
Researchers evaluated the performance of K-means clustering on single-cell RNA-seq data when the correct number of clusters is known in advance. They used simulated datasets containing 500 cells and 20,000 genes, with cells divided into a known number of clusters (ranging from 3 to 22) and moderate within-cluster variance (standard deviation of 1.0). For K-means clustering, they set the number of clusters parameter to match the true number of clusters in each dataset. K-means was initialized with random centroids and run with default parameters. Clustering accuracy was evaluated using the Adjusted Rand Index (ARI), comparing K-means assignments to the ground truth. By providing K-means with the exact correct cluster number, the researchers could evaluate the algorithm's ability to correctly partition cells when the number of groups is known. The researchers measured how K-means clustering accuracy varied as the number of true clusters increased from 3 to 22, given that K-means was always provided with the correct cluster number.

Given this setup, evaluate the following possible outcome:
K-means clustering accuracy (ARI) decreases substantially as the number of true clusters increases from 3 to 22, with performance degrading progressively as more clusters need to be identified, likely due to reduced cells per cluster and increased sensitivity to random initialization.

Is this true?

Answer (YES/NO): YES